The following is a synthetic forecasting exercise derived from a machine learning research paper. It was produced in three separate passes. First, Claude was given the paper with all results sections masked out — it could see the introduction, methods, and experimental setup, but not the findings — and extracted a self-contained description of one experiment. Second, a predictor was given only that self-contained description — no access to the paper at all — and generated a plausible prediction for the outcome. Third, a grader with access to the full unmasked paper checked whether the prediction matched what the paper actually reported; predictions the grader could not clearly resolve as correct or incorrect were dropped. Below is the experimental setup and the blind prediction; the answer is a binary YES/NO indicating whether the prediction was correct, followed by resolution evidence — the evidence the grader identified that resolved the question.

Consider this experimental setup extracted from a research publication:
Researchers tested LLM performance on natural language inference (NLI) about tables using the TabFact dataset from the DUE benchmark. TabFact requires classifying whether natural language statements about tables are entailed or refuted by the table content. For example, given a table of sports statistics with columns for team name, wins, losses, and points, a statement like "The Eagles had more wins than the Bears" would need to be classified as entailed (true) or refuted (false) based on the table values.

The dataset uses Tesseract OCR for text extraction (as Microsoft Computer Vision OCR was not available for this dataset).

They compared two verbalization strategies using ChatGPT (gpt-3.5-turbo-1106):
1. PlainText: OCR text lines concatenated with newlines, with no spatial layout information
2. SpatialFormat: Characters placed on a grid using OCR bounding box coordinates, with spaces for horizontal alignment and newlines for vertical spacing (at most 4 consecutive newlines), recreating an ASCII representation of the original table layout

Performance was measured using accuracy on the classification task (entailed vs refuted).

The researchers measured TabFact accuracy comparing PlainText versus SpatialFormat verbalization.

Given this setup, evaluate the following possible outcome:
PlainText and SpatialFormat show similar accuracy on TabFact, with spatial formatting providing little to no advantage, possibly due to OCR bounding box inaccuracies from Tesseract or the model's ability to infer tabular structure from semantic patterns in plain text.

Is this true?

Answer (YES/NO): YES